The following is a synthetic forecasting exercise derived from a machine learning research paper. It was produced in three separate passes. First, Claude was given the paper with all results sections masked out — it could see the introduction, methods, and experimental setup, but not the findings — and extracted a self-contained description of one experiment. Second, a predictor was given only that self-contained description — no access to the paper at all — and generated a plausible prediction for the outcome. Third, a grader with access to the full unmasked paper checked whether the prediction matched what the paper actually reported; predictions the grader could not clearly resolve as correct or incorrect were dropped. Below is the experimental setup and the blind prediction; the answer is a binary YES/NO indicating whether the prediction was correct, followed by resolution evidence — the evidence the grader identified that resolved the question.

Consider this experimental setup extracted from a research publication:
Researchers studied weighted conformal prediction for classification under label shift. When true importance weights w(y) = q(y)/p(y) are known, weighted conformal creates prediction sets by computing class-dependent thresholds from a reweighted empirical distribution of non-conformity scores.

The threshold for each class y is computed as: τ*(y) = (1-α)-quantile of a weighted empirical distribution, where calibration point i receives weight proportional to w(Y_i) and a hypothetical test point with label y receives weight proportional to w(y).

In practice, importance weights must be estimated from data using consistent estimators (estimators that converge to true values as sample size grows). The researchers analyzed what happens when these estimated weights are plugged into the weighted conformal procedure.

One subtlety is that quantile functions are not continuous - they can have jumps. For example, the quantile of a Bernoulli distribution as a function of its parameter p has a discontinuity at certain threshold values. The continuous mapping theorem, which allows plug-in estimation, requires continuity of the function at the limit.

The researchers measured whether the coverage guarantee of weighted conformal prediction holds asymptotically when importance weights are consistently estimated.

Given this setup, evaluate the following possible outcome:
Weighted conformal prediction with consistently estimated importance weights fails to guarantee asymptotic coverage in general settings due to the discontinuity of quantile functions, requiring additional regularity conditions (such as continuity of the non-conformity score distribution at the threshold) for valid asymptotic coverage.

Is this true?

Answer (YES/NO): YES